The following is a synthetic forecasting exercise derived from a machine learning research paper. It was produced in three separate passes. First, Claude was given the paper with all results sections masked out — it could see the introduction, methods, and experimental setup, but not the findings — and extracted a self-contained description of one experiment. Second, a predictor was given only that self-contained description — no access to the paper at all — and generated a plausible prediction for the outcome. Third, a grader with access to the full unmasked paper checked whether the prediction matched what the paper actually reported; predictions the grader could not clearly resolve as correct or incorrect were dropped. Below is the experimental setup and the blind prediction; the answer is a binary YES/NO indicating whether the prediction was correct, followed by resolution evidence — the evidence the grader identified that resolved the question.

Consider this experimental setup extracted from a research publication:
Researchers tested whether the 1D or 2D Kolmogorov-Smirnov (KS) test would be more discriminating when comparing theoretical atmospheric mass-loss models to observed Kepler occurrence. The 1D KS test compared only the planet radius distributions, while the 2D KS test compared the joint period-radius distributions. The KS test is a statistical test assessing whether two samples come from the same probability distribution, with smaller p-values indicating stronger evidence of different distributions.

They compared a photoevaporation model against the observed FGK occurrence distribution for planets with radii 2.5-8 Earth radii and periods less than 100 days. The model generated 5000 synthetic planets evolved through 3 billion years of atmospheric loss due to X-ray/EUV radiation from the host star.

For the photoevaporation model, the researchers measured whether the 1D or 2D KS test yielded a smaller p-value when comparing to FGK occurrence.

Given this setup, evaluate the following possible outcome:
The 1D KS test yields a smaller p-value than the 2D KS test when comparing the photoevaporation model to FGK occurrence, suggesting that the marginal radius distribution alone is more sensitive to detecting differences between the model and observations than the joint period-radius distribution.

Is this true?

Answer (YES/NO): NO